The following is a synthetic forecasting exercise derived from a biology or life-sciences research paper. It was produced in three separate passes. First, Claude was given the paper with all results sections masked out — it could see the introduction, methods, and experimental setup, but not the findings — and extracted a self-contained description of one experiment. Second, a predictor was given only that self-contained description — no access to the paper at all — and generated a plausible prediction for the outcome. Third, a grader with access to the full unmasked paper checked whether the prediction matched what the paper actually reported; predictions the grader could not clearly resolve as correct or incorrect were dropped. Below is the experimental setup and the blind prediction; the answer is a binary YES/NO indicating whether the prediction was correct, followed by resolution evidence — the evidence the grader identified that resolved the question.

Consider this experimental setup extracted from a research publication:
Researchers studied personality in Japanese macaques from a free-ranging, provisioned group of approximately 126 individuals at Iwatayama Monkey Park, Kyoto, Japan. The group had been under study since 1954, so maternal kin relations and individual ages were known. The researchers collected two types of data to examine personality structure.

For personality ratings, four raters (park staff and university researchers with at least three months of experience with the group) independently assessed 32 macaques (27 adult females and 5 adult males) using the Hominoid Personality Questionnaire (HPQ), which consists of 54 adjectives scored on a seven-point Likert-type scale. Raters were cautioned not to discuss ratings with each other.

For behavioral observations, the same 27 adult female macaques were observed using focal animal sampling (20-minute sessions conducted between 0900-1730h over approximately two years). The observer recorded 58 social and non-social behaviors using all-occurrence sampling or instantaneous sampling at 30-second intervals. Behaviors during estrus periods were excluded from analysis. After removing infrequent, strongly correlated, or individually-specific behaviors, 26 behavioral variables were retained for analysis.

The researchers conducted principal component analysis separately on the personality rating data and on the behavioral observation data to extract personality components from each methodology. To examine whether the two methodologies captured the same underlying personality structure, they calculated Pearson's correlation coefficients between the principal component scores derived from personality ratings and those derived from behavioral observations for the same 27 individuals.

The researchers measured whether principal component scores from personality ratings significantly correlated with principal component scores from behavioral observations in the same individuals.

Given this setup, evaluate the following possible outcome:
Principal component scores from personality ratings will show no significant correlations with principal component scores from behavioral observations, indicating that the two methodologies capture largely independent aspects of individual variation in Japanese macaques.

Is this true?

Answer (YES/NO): NO